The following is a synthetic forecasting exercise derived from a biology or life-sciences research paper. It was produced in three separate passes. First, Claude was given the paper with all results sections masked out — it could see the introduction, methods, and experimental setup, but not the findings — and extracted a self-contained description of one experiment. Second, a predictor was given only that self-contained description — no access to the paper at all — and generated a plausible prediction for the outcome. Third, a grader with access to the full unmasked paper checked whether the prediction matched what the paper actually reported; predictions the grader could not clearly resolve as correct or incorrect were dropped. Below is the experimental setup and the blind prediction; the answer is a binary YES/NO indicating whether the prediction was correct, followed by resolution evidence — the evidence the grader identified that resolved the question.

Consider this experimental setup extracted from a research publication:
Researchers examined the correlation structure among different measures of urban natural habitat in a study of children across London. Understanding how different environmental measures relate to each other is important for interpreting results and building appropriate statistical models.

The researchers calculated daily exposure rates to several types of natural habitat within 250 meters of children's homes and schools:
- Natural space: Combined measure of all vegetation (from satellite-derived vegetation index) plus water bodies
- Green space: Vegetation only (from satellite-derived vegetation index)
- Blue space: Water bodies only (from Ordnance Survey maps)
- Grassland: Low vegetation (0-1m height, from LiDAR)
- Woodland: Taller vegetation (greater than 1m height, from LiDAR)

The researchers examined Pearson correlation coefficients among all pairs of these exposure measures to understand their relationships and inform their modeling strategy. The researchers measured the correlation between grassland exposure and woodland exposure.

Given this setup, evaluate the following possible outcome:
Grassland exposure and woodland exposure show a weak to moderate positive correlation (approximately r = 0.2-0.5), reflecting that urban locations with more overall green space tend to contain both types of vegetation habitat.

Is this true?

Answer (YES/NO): YES